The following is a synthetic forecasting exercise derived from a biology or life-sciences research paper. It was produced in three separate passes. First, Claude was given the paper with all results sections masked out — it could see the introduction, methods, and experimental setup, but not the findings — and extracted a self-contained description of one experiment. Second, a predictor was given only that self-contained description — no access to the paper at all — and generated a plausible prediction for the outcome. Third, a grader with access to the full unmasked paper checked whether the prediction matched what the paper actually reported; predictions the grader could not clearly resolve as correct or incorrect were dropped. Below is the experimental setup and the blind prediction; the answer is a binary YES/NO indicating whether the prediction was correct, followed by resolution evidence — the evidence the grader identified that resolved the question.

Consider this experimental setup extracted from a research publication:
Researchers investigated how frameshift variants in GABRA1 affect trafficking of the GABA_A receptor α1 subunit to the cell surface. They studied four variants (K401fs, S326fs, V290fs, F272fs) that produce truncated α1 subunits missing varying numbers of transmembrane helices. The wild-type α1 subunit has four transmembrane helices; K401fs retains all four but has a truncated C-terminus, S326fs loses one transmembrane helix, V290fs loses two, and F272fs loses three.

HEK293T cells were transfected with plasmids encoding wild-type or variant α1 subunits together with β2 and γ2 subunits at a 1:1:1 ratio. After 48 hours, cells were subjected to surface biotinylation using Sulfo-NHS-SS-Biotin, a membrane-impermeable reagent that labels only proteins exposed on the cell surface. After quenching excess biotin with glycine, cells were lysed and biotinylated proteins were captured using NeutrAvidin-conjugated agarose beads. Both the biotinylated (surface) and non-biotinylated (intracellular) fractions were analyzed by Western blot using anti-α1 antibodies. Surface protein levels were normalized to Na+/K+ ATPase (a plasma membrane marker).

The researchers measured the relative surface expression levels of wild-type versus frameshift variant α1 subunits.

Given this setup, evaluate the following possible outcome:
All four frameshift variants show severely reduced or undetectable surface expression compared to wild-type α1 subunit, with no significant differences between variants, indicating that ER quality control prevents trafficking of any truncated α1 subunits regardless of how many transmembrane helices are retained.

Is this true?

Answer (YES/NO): NO